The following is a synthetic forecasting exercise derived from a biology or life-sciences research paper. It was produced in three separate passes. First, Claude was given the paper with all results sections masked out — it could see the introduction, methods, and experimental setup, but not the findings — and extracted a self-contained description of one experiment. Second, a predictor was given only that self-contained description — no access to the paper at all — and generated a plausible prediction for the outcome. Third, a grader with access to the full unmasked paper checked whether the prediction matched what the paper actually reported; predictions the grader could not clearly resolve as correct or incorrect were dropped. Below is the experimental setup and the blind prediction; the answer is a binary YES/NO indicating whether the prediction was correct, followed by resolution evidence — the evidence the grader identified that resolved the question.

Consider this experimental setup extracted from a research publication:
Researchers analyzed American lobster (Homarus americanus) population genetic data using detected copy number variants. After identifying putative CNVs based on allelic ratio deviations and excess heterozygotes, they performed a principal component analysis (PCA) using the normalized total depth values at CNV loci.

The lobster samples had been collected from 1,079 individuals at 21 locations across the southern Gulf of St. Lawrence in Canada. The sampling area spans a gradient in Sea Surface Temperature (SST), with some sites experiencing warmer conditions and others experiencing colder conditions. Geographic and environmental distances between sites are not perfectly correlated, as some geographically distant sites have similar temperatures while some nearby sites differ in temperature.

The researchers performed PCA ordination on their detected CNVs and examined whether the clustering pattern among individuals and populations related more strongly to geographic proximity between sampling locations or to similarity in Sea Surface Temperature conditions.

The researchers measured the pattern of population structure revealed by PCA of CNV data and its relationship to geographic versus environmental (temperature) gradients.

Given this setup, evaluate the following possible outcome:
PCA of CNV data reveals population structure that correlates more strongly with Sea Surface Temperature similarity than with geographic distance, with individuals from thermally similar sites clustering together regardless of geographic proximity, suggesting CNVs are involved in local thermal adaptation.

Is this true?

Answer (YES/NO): YES